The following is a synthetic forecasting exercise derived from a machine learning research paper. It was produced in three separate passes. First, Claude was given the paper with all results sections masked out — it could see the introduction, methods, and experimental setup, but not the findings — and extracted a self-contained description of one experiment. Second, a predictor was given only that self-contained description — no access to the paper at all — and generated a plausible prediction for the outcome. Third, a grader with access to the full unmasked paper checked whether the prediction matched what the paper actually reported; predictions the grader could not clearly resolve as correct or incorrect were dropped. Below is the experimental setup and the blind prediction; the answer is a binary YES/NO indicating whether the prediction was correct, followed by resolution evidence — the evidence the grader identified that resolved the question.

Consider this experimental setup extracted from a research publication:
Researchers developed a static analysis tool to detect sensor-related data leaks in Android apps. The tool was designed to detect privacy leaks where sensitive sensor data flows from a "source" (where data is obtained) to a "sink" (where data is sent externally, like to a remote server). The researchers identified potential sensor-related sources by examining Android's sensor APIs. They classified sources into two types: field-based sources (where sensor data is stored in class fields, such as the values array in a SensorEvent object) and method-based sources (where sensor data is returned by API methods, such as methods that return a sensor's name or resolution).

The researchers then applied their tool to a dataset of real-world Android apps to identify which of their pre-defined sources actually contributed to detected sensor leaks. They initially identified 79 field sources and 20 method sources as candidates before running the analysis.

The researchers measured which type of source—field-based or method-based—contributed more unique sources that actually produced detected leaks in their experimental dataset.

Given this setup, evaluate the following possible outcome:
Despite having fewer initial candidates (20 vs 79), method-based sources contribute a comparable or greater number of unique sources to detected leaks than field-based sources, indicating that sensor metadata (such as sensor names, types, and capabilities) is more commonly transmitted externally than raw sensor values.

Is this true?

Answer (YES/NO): YES